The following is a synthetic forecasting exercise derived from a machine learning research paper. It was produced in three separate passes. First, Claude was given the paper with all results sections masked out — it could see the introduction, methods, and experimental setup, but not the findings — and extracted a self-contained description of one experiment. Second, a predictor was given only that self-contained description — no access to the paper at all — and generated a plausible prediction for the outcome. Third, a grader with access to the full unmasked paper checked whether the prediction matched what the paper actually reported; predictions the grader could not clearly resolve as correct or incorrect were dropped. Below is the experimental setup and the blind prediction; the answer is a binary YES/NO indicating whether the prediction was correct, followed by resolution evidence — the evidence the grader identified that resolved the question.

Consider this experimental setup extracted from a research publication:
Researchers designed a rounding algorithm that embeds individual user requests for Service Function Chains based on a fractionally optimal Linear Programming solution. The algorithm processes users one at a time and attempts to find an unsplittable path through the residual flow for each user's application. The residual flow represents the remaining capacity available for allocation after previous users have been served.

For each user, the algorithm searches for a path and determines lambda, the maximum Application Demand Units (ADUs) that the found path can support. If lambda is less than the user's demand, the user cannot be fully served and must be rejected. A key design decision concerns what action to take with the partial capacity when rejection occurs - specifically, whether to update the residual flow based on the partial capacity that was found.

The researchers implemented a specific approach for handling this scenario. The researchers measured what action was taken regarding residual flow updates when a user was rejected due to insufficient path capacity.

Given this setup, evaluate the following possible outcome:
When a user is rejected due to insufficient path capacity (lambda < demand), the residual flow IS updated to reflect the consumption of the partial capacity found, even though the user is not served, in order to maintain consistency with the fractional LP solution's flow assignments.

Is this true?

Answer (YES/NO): YES